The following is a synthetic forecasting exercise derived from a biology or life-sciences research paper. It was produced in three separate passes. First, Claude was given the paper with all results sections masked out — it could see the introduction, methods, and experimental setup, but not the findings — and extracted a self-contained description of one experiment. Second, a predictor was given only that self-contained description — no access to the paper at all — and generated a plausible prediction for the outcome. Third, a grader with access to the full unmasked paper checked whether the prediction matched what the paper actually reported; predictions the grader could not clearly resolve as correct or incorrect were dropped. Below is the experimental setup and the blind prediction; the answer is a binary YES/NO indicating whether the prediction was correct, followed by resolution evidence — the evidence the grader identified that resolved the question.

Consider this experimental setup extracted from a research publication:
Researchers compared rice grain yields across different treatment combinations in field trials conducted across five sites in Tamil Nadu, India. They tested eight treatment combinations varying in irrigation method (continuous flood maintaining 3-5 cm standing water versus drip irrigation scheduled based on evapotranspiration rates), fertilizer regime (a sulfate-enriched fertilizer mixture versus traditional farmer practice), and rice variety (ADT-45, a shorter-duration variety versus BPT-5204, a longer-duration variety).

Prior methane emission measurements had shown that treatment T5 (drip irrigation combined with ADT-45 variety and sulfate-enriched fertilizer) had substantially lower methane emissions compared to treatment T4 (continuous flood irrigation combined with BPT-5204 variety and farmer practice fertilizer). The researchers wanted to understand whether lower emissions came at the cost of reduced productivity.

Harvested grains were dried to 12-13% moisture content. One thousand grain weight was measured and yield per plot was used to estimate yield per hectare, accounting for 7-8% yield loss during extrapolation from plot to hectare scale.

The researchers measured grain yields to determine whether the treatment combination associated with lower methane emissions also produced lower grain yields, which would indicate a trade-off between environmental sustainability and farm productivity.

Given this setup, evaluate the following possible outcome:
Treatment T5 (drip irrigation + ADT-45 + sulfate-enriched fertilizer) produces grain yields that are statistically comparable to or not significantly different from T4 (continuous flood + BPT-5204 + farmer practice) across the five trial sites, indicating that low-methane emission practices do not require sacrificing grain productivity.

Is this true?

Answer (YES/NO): NO